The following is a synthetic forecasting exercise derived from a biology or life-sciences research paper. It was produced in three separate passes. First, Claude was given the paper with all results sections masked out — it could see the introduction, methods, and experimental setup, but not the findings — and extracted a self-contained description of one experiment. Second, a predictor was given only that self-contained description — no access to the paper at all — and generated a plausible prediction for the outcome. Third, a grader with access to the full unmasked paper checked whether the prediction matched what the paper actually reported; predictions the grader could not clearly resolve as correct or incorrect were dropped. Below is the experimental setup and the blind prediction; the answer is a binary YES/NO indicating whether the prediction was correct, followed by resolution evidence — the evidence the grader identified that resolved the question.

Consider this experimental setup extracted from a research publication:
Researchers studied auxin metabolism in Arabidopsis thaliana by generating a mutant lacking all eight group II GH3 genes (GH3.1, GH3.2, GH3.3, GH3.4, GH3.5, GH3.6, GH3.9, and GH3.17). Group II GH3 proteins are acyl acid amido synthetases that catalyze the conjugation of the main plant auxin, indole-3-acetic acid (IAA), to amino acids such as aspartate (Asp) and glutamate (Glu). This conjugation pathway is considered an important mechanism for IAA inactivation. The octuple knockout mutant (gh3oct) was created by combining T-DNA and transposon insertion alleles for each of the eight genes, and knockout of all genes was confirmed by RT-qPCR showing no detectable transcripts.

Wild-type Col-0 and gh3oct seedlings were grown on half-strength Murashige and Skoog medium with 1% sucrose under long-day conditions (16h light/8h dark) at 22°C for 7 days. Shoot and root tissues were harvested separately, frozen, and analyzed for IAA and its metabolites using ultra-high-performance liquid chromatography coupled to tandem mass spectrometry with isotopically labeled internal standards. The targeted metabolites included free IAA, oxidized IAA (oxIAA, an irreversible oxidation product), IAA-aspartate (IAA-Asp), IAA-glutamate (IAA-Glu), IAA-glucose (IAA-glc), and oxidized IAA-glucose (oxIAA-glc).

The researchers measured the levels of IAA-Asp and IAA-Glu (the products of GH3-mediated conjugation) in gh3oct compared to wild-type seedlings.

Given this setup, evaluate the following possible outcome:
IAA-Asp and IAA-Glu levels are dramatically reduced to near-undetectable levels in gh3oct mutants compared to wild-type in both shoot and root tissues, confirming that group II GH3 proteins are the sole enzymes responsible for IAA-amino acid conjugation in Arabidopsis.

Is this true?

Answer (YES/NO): NO